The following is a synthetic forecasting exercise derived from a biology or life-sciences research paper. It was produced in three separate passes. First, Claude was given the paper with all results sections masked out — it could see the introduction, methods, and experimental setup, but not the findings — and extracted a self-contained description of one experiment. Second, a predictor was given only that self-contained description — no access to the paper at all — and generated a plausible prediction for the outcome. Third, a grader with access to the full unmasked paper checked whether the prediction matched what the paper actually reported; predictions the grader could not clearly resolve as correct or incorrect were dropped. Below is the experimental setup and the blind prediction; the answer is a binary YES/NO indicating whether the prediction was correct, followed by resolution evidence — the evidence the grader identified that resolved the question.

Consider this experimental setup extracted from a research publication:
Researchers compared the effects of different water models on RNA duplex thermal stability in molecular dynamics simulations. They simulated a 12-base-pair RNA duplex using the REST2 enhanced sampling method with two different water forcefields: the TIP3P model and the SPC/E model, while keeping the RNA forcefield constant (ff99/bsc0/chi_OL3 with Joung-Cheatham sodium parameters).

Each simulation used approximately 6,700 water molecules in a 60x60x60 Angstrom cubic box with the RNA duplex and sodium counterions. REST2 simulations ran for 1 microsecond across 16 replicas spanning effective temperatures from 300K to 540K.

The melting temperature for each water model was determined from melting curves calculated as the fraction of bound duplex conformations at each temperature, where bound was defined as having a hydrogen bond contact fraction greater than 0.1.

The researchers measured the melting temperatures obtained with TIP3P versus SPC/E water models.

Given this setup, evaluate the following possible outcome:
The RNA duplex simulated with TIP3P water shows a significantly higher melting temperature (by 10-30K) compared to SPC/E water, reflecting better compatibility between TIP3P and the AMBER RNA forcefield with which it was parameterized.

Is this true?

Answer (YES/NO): NO